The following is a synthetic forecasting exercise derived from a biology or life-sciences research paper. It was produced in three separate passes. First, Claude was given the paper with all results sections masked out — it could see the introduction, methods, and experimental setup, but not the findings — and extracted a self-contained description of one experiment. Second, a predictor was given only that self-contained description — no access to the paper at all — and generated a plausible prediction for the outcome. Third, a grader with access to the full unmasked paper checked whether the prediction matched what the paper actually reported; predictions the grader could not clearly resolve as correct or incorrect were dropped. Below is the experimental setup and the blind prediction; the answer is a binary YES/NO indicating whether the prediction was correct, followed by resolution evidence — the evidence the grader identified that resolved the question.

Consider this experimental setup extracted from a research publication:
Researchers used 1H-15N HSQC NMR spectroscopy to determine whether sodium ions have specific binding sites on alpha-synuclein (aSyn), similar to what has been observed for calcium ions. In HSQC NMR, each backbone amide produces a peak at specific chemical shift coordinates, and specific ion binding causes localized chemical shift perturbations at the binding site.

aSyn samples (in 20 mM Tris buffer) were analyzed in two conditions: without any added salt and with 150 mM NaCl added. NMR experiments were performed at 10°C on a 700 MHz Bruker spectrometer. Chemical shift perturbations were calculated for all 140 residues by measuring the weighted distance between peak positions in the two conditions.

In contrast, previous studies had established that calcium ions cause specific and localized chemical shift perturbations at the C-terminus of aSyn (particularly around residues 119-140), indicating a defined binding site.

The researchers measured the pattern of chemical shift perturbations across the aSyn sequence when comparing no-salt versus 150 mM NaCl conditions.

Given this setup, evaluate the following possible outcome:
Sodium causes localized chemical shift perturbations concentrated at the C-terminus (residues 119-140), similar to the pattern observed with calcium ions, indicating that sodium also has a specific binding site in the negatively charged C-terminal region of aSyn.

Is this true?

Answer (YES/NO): NO